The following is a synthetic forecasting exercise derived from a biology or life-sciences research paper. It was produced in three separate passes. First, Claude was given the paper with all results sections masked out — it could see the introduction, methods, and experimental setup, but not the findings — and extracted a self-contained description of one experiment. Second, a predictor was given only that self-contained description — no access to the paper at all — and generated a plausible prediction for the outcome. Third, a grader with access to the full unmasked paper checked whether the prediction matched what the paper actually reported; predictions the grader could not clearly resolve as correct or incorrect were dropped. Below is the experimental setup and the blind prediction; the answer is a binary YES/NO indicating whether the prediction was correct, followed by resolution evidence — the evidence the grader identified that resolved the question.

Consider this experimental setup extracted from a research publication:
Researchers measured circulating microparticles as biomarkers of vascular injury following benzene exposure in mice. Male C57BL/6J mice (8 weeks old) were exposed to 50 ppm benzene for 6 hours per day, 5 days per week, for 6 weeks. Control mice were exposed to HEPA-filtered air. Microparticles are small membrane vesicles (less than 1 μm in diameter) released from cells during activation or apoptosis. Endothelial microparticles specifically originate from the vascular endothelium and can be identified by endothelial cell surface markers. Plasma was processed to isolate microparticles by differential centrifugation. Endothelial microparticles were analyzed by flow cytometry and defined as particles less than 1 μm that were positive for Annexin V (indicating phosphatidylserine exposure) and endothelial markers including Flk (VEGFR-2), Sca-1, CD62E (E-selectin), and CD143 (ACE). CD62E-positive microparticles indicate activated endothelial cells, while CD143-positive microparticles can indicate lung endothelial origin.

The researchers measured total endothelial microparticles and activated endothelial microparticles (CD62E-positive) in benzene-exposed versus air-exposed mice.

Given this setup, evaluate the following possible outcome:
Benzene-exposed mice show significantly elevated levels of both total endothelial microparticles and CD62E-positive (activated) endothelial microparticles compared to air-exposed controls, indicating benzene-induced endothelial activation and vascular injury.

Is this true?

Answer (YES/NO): NO